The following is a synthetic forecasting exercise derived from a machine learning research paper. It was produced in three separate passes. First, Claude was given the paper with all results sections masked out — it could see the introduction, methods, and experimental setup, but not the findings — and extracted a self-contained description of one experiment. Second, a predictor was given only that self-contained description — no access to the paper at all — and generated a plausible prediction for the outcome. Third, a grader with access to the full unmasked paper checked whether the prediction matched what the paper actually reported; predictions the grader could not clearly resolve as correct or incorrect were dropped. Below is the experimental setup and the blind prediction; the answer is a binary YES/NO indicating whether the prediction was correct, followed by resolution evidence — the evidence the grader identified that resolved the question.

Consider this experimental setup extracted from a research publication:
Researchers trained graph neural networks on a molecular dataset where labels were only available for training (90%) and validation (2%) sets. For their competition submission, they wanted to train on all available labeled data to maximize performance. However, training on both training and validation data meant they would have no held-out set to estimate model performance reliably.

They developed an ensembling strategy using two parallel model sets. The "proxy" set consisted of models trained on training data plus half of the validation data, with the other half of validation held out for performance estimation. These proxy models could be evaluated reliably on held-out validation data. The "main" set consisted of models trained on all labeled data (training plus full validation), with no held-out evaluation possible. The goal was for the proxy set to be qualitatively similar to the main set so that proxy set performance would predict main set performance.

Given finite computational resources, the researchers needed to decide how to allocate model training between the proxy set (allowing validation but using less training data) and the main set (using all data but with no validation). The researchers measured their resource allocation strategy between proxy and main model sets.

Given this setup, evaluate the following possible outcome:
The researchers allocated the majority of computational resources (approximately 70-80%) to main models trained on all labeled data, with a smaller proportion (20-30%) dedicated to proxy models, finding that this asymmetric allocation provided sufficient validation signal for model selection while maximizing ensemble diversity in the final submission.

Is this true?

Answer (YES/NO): YES